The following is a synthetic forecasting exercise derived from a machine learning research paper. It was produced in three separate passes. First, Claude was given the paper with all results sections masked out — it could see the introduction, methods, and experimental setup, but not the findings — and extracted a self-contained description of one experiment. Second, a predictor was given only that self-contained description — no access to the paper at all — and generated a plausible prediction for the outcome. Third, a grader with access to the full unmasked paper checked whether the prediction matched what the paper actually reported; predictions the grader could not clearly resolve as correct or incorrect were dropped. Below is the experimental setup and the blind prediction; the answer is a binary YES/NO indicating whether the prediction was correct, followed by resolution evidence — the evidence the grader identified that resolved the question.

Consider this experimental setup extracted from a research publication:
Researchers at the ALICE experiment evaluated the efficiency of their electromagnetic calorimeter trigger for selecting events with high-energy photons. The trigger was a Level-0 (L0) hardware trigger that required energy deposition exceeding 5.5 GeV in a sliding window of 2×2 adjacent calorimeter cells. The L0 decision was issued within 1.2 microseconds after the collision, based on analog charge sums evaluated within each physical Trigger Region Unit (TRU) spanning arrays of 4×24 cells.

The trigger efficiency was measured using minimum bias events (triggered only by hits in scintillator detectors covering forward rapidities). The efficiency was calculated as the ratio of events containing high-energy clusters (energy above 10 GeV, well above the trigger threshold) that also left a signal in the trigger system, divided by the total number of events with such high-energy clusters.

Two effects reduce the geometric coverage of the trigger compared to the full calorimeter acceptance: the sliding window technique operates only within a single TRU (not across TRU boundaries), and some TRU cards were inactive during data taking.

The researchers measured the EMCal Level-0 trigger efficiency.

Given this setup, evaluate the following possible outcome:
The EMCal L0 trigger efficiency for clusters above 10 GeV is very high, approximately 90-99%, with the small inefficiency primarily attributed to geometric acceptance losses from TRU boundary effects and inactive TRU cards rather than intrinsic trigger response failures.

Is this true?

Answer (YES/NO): YES